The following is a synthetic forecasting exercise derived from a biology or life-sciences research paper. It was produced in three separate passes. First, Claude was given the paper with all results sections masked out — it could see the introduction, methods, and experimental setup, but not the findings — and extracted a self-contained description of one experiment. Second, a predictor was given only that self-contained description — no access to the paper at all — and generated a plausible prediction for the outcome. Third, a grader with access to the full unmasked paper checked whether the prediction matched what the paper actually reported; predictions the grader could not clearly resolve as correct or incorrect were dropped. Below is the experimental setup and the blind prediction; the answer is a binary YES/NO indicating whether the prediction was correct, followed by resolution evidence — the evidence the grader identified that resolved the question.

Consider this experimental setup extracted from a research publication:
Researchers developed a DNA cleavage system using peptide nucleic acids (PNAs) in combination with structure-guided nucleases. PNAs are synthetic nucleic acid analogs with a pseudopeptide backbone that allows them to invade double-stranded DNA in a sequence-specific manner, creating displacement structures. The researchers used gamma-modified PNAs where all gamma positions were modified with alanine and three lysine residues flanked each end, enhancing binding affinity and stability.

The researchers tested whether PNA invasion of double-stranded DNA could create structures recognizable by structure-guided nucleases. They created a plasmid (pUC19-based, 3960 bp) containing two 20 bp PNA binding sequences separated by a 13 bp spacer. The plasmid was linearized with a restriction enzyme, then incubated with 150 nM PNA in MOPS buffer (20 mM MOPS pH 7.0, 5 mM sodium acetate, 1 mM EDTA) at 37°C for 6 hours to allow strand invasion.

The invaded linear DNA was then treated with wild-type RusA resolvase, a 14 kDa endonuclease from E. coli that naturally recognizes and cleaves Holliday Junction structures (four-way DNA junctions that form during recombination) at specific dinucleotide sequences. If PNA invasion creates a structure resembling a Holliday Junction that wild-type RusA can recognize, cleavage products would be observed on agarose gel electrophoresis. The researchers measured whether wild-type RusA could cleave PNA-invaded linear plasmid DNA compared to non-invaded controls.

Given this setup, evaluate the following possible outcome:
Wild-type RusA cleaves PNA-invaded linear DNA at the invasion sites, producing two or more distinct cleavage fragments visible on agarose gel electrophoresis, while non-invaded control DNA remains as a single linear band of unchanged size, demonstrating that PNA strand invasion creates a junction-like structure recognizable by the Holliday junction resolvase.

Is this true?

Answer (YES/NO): NO